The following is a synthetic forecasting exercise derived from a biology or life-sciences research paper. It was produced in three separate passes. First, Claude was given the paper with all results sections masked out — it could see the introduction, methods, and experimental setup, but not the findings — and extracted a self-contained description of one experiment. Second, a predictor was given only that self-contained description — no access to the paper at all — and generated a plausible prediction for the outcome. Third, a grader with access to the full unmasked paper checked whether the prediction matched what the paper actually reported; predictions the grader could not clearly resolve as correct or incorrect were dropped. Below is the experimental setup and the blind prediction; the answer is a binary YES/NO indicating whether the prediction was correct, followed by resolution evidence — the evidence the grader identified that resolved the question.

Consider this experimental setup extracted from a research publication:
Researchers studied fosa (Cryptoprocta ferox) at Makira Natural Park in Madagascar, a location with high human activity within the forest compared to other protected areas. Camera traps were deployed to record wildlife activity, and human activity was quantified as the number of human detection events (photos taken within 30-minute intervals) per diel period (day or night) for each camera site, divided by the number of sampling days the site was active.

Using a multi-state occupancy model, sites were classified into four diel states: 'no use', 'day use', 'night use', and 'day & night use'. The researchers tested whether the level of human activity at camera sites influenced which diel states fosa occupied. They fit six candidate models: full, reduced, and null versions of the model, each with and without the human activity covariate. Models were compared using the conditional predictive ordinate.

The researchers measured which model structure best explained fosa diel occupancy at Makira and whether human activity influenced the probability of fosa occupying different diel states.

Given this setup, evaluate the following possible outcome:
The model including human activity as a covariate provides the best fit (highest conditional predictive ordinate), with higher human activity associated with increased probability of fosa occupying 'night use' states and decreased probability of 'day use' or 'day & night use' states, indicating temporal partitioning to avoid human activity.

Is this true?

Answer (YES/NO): NO